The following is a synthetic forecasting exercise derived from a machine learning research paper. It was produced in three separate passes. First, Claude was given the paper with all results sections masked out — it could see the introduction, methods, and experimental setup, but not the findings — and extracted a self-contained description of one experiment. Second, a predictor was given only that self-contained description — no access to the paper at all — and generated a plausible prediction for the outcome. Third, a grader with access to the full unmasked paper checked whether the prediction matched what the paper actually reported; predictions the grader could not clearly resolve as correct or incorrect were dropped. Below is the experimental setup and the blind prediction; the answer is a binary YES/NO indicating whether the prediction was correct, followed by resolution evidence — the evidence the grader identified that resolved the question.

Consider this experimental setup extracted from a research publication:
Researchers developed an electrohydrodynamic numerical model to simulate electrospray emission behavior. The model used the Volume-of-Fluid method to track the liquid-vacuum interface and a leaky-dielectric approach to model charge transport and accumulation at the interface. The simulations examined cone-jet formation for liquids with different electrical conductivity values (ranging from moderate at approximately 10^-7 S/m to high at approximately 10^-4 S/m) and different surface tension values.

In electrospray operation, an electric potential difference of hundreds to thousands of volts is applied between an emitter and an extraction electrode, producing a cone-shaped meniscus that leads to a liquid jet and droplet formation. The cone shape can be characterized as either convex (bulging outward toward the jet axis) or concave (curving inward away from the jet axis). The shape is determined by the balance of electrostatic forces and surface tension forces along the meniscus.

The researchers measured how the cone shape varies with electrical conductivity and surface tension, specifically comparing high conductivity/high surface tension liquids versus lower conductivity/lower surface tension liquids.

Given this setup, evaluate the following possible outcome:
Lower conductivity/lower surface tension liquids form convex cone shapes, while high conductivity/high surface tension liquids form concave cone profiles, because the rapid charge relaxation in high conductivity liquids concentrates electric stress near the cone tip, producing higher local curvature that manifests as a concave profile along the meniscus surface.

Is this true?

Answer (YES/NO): NO